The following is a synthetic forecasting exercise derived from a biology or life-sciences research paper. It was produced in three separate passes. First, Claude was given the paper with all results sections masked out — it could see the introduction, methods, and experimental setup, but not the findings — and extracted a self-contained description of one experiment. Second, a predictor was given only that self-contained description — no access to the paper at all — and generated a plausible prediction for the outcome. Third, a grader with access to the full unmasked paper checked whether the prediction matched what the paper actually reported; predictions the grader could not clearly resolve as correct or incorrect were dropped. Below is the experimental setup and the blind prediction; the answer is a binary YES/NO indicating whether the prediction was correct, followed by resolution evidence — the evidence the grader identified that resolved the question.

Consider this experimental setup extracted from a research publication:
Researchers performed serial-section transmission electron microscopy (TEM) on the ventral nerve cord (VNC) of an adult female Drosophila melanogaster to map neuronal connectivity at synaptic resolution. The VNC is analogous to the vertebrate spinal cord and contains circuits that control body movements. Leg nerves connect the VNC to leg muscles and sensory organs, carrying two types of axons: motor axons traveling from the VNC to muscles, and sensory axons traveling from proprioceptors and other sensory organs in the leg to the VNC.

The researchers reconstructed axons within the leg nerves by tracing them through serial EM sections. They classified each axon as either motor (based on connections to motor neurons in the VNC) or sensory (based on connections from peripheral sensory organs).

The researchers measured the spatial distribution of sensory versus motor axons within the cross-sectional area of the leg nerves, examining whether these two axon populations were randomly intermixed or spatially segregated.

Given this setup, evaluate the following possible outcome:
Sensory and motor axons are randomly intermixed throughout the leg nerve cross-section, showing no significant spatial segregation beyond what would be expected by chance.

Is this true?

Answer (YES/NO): NO